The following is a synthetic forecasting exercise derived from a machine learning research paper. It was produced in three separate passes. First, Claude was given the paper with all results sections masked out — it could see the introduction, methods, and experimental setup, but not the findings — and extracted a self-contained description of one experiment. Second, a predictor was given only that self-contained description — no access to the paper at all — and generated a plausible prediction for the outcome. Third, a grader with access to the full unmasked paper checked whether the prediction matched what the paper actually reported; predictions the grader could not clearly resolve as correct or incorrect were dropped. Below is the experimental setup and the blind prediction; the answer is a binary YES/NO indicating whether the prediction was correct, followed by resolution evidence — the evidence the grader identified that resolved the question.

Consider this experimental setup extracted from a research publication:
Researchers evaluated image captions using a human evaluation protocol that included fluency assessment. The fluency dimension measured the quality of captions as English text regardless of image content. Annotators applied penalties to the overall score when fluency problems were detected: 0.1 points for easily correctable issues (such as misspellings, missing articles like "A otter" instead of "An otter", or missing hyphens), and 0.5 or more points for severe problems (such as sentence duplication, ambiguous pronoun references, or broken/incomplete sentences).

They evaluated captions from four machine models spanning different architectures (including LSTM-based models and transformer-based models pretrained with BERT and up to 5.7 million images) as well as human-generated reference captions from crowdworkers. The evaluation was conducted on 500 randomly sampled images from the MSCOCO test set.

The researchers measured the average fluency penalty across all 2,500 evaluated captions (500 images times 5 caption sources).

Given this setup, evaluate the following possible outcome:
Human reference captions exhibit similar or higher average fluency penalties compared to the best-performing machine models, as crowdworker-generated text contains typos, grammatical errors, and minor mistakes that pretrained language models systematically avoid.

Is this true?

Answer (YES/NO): YES